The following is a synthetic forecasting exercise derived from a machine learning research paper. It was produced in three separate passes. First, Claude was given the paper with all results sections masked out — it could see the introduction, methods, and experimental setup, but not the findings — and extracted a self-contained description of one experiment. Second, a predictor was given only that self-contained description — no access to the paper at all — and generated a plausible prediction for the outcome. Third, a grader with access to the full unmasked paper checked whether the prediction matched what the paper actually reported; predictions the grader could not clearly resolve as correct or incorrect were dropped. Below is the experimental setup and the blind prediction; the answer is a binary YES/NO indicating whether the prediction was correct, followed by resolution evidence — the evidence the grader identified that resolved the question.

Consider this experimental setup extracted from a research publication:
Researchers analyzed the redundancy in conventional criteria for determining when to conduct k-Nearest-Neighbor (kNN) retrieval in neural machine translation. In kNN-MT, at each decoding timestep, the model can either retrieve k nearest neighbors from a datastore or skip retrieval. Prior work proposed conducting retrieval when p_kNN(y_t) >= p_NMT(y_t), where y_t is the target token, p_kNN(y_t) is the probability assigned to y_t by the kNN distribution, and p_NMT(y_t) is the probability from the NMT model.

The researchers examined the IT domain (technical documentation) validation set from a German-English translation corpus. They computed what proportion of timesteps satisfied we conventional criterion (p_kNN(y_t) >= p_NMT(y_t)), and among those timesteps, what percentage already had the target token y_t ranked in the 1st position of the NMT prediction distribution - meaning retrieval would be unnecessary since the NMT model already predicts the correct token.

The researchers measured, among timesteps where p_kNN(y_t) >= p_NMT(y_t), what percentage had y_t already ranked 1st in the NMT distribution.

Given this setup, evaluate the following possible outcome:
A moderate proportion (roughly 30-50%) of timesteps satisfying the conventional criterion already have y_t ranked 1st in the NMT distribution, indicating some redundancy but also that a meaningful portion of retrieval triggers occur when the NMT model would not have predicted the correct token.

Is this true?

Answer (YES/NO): NO